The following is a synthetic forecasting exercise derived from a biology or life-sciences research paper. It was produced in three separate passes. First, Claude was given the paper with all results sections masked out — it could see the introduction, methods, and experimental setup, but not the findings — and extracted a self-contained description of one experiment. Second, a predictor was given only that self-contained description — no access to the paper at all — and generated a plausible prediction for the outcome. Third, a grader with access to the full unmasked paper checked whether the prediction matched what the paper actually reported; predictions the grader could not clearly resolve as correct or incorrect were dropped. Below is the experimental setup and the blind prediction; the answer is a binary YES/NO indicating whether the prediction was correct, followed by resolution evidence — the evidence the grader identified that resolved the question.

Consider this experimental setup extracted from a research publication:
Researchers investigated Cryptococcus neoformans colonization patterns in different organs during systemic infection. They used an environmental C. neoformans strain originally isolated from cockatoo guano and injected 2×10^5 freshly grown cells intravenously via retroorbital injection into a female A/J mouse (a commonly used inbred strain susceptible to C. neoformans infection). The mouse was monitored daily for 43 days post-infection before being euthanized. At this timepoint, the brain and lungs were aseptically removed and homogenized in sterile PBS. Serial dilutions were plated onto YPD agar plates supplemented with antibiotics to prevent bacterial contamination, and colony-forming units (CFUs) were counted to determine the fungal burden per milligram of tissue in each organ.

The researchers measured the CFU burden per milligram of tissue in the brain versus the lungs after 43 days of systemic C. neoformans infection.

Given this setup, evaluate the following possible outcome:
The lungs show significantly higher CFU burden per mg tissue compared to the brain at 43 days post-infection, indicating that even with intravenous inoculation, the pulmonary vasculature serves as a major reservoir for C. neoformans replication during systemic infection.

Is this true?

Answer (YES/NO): NO